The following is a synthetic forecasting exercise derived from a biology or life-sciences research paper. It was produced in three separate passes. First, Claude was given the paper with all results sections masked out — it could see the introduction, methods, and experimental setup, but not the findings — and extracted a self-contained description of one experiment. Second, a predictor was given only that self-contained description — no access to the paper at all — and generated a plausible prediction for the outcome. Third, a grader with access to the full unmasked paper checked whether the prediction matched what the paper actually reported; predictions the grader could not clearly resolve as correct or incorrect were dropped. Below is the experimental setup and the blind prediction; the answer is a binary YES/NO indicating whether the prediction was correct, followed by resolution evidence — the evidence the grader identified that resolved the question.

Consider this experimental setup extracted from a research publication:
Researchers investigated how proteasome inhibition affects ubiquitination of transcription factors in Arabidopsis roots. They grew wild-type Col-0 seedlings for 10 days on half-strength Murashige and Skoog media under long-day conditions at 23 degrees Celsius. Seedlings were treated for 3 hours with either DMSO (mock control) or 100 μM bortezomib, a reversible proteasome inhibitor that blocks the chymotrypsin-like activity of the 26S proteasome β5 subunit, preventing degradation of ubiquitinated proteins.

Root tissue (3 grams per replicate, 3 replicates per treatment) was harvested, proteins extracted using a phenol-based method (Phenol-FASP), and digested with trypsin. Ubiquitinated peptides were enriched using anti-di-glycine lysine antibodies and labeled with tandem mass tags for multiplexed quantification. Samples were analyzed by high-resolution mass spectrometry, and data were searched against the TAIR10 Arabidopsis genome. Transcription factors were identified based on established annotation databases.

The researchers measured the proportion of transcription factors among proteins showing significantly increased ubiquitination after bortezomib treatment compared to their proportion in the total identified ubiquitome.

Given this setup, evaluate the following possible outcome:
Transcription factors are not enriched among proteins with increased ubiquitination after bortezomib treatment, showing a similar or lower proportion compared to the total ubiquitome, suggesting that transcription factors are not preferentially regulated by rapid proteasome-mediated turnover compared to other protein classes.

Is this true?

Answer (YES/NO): NO